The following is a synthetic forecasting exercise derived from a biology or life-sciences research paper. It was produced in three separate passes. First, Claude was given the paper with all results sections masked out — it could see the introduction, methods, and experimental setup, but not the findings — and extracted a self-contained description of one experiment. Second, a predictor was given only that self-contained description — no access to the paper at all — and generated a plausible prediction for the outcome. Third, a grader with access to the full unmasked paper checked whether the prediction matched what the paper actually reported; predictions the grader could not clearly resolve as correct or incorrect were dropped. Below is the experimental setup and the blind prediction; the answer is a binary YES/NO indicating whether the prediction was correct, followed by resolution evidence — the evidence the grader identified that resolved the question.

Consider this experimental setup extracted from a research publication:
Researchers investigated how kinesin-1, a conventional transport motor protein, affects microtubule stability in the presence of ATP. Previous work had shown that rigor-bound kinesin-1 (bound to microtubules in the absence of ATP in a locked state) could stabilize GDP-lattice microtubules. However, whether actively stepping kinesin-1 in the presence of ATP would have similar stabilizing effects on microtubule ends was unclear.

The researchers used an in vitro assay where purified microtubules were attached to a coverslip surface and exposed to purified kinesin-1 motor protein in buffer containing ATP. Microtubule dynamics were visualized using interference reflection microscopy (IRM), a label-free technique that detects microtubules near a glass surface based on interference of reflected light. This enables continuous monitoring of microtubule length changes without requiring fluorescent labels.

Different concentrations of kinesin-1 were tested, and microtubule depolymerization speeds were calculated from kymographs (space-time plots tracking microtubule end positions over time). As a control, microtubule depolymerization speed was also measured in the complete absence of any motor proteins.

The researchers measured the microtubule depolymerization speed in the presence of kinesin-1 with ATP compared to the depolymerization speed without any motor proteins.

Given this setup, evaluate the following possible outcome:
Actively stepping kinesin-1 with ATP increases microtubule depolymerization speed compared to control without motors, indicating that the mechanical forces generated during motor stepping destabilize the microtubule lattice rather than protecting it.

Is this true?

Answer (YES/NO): NO